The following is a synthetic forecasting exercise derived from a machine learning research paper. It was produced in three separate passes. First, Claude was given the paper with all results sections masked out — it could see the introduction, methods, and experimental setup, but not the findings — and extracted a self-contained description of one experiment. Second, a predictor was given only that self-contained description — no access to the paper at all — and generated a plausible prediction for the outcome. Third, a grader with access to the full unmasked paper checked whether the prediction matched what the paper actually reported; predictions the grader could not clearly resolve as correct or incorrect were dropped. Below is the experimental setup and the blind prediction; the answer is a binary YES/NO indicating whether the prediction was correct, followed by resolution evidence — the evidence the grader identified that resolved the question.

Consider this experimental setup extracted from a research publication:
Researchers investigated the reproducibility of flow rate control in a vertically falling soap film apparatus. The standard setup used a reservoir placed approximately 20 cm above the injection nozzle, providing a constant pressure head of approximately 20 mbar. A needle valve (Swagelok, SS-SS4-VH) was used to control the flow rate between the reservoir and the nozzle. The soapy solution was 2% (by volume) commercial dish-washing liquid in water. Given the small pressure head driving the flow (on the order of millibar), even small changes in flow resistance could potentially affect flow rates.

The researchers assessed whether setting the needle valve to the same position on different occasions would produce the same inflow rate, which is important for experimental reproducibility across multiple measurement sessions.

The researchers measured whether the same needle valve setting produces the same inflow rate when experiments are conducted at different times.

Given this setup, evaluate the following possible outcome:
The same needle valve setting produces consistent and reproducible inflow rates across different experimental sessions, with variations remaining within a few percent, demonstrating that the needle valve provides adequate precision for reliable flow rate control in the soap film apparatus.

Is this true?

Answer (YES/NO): NO